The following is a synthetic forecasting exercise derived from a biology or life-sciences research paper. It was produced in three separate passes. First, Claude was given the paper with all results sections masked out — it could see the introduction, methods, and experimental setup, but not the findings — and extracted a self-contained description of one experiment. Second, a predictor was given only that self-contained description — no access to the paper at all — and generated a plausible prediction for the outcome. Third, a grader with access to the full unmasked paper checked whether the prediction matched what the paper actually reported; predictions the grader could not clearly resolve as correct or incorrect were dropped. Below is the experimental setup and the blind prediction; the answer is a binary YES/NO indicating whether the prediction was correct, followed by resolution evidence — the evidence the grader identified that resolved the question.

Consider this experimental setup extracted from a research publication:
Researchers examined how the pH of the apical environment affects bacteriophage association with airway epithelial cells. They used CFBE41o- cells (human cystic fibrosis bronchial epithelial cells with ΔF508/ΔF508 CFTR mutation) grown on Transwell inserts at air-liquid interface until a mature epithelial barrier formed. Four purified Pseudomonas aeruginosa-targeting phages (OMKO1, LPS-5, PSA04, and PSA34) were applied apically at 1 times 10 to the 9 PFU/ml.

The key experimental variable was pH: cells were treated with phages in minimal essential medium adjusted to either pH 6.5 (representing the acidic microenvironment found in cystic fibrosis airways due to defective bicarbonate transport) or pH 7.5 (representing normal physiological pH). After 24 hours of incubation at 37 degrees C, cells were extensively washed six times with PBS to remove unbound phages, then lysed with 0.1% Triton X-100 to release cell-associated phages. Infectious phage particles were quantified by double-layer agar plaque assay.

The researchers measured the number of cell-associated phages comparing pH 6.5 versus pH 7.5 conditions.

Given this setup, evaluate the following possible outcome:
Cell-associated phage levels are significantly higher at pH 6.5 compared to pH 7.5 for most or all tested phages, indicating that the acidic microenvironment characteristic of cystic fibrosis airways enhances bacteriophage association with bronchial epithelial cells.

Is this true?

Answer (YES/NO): NO